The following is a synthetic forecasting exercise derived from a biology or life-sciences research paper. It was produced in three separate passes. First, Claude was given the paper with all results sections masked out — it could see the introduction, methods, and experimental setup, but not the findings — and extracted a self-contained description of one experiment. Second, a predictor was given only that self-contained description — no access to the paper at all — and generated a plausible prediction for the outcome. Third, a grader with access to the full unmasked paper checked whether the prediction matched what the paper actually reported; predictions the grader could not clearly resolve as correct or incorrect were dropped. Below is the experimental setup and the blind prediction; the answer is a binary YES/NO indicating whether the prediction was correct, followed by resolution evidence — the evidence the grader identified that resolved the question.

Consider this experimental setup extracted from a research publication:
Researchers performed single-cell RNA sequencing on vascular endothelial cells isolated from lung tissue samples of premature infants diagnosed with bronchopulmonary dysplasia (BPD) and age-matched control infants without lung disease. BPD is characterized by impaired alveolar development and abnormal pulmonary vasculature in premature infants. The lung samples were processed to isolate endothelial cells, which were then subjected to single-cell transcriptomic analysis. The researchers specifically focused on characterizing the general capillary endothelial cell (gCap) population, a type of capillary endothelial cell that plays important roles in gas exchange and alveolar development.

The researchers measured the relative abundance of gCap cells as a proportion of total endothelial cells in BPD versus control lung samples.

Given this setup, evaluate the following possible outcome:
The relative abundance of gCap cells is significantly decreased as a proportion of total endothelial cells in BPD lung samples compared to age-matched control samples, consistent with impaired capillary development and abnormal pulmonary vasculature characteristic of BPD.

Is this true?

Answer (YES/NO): NO